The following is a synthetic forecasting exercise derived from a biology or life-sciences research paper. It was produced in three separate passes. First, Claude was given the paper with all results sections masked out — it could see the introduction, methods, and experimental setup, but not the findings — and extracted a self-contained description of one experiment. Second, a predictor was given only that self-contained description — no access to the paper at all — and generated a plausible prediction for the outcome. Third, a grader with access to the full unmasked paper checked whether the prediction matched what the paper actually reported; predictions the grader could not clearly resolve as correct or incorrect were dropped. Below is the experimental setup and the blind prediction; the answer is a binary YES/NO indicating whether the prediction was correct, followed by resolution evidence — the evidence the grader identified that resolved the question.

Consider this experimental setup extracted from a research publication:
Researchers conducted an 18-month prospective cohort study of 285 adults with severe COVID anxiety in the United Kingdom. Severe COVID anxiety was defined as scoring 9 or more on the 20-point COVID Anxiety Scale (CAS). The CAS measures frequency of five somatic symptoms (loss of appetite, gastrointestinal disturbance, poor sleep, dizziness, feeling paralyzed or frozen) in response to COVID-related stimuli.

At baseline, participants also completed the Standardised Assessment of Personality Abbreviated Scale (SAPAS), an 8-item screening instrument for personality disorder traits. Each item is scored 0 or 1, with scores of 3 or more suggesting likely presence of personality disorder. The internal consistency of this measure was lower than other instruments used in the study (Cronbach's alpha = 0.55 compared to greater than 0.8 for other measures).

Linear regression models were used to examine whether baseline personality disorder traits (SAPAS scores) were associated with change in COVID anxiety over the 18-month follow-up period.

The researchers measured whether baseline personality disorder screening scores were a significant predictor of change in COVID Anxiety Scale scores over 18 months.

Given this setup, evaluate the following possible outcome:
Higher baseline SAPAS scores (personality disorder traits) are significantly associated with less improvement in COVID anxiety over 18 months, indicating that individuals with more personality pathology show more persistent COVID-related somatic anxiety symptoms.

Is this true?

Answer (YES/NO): NO